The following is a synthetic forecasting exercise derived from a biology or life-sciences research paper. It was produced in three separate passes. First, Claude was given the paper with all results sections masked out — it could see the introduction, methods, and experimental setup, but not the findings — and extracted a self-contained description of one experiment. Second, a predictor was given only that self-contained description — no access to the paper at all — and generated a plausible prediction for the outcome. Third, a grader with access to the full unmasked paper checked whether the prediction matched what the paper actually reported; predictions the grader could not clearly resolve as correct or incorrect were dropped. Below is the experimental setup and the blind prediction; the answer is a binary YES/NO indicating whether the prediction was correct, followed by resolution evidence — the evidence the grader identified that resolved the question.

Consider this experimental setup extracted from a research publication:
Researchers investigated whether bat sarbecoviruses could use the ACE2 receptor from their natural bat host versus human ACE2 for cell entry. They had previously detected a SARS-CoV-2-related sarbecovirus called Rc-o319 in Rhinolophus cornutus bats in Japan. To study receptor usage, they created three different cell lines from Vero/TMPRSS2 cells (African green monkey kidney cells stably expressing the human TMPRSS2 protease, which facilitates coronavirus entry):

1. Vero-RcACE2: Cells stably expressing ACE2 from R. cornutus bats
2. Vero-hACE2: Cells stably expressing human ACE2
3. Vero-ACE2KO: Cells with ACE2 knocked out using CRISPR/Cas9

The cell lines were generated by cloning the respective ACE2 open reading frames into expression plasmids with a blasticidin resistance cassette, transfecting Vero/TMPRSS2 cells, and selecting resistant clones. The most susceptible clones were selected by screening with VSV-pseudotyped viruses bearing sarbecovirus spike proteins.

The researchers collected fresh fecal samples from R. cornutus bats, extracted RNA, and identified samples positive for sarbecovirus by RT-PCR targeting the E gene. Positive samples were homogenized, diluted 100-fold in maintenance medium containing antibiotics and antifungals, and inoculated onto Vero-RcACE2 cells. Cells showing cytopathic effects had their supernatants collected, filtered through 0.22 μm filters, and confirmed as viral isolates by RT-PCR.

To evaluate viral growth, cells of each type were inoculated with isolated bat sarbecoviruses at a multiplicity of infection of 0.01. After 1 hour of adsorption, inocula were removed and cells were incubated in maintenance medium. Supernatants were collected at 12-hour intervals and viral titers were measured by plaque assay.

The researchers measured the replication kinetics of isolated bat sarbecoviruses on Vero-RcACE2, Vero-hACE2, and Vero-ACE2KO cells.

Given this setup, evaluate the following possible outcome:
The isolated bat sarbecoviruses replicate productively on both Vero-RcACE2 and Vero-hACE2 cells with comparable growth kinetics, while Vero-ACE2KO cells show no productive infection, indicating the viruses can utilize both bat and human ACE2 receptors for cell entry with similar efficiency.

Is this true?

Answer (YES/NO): NO